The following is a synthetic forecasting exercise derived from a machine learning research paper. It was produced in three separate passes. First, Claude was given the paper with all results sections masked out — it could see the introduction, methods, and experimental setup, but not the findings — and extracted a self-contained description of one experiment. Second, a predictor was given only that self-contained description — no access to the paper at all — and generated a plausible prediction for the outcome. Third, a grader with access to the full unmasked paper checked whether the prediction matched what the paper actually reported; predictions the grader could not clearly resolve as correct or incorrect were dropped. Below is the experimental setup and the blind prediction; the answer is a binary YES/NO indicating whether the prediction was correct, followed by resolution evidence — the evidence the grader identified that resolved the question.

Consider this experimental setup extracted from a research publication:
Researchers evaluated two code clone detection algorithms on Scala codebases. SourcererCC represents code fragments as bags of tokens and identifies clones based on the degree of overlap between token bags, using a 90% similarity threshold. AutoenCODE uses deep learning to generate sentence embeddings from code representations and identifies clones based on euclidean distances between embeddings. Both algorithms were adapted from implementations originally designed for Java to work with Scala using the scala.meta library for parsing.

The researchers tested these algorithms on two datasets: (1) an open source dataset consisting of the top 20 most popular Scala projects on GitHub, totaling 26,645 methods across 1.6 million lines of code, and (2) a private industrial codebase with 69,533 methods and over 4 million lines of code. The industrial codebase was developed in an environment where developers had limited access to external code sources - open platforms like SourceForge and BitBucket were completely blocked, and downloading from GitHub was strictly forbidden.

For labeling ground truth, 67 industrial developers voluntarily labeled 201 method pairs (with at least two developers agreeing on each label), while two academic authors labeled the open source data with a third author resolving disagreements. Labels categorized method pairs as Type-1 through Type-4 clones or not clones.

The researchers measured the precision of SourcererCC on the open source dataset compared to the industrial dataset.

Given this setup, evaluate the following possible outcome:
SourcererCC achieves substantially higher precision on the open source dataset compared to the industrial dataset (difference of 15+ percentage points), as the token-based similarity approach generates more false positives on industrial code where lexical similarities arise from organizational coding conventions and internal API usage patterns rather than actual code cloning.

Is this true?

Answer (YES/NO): YES